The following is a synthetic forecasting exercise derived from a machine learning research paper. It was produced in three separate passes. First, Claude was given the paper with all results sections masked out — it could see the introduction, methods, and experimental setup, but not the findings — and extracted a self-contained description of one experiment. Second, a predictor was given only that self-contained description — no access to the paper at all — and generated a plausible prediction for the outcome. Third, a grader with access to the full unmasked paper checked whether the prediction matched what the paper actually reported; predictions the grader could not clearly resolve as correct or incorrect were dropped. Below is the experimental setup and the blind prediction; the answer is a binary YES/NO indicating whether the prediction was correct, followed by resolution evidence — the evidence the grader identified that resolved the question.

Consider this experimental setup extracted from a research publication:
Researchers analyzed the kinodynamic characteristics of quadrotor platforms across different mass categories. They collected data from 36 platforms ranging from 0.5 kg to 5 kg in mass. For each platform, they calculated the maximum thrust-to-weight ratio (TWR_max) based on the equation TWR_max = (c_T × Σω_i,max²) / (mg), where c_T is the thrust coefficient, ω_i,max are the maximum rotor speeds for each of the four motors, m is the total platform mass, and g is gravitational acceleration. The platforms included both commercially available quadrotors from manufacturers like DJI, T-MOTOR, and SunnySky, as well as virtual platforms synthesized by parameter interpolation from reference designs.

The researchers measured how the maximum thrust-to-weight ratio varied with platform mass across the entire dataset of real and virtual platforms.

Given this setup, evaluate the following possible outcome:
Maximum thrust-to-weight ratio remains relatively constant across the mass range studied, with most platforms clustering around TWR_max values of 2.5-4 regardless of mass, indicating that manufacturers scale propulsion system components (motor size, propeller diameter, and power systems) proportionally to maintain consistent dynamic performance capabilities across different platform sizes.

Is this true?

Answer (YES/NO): NO